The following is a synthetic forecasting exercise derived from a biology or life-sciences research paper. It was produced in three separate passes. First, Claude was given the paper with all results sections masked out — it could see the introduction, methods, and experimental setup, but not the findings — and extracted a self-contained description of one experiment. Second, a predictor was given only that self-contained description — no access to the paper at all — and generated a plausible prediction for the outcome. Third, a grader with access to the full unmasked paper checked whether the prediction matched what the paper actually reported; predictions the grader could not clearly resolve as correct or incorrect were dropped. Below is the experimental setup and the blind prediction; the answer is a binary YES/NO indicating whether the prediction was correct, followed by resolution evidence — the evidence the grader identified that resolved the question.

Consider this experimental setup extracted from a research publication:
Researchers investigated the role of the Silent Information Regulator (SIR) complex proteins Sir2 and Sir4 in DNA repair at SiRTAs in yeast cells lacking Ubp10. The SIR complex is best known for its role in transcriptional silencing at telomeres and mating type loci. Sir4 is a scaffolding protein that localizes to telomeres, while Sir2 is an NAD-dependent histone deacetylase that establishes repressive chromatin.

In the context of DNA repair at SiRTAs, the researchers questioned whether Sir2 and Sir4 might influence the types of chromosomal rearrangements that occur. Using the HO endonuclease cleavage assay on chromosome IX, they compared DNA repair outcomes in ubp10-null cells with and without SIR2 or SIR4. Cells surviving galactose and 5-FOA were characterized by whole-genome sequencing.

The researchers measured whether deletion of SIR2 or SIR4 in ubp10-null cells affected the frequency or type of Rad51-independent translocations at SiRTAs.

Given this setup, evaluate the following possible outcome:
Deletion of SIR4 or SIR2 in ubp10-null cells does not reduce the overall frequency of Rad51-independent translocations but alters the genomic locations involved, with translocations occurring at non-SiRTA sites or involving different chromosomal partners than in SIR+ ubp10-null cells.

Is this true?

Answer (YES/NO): NO